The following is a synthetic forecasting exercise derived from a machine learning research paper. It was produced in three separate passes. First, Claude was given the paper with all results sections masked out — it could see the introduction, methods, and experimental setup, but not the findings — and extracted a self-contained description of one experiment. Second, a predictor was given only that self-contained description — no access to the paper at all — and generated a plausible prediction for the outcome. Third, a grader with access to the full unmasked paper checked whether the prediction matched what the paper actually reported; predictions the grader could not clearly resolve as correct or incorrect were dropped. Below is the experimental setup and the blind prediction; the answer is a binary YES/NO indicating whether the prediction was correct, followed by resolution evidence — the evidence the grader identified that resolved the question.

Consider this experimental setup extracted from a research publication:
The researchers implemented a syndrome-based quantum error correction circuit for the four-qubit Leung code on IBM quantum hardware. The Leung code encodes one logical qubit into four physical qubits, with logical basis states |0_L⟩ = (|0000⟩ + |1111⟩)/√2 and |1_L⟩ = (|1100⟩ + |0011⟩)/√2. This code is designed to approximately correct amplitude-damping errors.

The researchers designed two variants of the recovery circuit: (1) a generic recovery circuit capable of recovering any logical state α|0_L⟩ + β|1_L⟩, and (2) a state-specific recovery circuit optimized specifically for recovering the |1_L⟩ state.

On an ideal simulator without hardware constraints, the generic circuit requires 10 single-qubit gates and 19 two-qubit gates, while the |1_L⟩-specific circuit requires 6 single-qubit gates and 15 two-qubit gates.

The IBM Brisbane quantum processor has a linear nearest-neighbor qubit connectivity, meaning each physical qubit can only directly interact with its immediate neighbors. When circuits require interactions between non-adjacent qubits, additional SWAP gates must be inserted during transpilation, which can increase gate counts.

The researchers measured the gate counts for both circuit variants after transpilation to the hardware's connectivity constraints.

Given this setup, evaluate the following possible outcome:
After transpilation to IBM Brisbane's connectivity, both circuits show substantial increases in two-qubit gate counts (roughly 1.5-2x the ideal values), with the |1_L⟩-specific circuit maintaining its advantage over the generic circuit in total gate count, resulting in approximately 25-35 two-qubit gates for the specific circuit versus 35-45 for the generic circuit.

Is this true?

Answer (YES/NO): NO